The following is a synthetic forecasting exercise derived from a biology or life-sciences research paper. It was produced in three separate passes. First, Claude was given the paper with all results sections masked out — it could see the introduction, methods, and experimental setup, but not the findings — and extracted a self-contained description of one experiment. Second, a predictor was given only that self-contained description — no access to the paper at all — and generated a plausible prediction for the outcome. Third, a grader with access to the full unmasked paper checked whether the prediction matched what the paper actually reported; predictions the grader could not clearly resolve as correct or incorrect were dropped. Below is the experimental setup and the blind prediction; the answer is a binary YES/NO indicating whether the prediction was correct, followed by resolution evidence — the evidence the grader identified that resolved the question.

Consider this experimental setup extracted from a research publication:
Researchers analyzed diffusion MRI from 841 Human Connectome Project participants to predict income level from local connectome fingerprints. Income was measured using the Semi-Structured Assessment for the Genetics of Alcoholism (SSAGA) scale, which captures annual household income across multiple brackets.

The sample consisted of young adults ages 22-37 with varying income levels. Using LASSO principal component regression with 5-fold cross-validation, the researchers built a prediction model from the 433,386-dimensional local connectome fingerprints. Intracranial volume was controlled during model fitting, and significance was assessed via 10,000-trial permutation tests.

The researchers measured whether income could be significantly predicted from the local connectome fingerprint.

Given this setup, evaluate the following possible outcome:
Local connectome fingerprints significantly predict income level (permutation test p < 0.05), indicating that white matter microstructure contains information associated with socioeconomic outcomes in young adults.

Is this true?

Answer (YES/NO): NO